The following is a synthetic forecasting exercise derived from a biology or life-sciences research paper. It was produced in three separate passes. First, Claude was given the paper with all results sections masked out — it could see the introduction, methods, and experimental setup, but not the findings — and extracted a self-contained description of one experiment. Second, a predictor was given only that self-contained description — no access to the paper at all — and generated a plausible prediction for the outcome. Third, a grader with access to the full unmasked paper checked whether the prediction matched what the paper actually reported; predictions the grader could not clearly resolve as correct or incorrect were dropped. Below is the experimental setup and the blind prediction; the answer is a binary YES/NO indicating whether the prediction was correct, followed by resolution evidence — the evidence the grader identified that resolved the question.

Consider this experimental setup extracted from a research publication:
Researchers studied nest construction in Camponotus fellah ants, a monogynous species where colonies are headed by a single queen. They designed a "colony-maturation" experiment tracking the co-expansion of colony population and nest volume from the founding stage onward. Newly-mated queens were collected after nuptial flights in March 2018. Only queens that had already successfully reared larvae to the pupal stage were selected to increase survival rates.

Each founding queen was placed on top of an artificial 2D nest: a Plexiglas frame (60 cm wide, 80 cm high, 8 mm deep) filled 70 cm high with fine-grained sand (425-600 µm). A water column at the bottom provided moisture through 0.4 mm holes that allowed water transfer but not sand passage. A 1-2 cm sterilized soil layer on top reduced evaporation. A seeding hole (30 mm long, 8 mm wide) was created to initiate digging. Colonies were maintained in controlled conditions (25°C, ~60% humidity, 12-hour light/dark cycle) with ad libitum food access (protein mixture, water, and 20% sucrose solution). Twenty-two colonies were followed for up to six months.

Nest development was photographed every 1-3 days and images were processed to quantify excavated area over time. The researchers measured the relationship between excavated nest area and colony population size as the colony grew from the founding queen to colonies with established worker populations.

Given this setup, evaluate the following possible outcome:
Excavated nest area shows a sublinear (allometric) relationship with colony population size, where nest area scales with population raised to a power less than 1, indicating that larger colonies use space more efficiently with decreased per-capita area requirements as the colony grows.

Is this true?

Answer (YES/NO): NO